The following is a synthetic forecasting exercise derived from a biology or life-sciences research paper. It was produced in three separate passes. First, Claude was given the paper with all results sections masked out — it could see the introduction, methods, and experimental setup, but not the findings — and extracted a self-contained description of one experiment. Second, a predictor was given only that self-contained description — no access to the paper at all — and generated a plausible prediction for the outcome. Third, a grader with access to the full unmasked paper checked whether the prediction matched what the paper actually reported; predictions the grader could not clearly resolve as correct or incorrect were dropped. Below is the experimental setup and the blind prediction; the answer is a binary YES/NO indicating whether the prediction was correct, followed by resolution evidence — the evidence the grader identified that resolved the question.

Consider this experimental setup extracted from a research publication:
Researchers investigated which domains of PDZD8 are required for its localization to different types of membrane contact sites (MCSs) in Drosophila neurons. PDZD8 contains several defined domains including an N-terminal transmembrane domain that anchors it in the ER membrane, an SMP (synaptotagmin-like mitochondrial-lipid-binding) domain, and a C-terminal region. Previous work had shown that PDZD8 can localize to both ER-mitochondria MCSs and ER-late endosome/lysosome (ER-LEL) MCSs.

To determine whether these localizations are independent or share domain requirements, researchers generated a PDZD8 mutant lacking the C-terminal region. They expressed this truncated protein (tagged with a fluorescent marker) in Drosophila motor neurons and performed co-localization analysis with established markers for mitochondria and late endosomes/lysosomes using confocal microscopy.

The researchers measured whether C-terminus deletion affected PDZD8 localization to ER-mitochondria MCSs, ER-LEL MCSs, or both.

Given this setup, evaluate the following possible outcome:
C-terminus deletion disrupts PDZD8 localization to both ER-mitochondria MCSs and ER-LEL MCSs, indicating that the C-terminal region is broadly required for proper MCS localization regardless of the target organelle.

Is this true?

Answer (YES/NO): NO